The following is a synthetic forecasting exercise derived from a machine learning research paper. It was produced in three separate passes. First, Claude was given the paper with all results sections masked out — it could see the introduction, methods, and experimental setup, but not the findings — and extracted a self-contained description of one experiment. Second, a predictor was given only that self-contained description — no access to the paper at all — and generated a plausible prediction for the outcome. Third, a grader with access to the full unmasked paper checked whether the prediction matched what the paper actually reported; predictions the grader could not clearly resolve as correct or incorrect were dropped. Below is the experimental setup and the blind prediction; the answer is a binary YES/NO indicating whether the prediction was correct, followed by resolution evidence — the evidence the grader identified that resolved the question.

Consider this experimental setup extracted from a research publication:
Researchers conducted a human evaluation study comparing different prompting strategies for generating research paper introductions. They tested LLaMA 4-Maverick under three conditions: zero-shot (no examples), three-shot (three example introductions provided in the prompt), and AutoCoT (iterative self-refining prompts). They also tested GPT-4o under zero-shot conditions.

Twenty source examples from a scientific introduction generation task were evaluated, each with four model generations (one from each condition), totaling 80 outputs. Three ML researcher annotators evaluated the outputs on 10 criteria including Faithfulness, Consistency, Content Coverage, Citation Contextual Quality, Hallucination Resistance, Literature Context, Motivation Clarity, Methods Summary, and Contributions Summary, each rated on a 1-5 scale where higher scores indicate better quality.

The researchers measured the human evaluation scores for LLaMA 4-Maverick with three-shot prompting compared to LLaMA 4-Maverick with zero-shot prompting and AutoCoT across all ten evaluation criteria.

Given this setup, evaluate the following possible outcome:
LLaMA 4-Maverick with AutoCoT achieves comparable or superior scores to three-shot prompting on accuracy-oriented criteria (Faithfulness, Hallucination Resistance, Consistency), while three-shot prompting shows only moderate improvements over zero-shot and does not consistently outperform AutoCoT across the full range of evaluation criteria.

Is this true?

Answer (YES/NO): NO